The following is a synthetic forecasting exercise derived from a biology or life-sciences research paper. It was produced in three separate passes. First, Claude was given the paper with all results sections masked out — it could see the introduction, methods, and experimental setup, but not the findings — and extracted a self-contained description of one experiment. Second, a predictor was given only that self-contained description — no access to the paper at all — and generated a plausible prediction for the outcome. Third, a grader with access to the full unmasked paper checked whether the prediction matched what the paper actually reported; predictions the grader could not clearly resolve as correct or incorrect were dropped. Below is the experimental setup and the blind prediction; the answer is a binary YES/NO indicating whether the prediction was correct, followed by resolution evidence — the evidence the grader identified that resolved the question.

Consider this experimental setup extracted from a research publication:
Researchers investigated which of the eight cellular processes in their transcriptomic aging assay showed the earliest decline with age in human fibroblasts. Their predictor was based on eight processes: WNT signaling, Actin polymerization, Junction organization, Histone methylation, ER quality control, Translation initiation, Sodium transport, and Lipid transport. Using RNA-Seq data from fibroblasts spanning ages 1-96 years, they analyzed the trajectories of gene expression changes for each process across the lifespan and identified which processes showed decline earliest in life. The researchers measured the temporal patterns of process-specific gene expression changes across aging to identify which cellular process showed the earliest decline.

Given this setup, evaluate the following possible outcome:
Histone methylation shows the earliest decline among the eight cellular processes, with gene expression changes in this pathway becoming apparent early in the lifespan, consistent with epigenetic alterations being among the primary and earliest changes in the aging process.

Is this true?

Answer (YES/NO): YES